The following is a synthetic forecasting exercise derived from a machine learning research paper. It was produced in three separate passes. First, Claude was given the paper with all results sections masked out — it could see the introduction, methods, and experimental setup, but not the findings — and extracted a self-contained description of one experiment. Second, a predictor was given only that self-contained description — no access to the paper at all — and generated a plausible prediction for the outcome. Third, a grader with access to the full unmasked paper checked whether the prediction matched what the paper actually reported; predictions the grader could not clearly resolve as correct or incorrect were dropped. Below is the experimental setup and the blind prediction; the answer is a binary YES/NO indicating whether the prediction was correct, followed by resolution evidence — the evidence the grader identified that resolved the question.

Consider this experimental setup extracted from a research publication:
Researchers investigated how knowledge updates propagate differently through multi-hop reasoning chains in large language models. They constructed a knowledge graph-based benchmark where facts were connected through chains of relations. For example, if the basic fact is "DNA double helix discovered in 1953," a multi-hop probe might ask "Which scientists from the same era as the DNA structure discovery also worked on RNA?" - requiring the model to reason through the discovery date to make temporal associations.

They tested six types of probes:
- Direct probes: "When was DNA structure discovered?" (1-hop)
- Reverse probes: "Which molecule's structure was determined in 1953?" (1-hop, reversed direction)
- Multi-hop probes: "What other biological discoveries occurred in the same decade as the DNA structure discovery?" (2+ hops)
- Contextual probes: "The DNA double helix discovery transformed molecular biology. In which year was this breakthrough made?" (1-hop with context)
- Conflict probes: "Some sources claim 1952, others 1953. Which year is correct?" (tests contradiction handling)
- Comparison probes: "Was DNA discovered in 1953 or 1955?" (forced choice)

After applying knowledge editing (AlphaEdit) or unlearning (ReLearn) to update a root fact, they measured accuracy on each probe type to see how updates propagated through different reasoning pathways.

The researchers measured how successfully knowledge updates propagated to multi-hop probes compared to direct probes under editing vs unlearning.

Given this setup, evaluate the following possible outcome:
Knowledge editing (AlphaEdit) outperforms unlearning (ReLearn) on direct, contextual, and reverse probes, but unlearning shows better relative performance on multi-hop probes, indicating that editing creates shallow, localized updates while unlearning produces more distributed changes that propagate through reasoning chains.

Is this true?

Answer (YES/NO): NO